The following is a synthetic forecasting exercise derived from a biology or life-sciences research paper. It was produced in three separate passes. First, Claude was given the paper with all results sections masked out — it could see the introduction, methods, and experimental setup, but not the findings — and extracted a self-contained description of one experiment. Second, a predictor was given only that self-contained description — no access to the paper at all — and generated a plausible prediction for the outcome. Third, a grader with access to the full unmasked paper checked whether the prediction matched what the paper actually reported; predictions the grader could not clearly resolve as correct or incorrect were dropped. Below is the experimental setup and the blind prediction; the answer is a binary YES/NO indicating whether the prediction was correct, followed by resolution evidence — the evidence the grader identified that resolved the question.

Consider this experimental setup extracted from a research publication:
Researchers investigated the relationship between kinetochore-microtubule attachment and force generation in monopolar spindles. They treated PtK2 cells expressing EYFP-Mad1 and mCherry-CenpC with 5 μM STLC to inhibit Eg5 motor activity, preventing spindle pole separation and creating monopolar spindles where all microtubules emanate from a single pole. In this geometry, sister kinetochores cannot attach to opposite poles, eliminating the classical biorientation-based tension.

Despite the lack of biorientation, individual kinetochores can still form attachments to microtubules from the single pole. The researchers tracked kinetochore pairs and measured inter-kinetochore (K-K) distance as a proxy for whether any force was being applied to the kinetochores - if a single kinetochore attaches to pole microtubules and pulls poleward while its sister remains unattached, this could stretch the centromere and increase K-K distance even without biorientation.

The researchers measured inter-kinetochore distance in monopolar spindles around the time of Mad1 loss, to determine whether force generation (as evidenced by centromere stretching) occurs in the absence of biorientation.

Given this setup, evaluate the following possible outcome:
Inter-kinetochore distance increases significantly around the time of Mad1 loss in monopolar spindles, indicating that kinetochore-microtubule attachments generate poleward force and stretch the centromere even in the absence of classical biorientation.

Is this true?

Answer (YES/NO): NO